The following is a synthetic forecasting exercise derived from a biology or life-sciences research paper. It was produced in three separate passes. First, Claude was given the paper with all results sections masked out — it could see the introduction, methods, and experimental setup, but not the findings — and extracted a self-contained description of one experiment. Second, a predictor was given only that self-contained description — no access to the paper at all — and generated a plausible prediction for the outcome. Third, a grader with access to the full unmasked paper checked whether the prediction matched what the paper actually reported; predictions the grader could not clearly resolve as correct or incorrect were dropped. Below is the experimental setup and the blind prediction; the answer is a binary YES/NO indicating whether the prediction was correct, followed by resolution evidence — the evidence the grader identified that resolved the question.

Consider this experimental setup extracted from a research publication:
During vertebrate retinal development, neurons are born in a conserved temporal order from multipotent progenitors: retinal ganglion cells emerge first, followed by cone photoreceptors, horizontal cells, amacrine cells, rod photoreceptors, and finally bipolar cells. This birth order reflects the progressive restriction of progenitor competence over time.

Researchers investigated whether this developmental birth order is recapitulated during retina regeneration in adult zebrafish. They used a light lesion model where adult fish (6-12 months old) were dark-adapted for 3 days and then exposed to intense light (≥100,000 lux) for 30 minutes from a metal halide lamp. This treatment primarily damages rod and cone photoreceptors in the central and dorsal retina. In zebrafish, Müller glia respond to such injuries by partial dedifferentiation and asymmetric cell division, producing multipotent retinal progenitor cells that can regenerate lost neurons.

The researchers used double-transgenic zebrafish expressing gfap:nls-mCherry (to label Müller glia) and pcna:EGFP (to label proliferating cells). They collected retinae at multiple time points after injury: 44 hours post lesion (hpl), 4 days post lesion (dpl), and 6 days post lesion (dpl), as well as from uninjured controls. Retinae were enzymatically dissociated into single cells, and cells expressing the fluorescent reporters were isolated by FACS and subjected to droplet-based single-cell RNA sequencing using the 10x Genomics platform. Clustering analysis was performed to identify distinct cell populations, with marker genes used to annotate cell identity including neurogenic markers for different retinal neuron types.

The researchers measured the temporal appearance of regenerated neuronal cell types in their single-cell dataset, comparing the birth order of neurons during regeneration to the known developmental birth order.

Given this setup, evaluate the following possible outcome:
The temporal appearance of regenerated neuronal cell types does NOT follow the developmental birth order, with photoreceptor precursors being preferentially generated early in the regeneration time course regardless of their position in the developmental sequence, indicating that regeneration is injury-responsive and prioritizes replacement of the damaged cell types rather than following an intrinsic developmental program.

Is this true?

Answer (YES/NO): NO